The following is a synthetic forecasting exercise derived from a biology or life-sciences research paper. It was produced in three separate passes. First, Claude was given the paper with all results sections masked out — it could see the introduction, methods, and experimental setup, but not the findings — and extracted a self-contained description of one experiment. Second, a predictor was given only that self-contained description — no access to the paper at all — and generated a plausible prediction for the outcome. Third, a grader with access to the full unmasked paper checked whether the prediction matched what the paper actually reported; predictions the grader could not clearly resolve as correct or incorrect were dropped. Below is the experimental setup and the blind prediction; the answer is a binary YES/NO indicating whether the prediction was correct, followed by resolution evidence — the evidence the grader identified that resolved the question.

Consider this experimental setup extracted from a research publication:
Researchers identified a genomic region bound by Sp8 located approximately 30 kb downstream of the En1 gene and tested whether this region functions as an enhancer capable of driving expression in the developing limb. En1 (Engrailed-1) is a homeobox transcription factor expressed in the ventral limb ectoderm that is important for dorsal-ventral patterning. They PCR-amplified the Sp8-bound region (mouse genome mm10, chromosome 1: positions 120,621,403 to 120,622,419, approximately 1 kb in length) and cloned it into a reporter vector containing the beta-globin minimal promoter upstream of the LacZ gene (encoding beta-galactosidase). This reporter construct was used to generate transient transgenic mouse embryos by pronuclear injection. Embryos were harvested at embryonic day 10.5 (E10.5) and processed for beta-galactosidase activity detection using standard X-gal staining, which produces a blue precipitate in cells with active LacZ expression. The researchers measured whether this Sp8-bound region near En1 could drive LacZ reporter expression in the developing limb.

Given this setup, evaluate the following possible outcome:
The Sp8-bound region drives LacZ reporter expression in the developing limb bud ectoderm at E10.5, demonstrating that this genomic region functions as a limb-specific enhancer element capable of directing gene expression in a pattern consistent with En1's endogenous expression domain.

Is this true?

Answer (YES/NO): YES